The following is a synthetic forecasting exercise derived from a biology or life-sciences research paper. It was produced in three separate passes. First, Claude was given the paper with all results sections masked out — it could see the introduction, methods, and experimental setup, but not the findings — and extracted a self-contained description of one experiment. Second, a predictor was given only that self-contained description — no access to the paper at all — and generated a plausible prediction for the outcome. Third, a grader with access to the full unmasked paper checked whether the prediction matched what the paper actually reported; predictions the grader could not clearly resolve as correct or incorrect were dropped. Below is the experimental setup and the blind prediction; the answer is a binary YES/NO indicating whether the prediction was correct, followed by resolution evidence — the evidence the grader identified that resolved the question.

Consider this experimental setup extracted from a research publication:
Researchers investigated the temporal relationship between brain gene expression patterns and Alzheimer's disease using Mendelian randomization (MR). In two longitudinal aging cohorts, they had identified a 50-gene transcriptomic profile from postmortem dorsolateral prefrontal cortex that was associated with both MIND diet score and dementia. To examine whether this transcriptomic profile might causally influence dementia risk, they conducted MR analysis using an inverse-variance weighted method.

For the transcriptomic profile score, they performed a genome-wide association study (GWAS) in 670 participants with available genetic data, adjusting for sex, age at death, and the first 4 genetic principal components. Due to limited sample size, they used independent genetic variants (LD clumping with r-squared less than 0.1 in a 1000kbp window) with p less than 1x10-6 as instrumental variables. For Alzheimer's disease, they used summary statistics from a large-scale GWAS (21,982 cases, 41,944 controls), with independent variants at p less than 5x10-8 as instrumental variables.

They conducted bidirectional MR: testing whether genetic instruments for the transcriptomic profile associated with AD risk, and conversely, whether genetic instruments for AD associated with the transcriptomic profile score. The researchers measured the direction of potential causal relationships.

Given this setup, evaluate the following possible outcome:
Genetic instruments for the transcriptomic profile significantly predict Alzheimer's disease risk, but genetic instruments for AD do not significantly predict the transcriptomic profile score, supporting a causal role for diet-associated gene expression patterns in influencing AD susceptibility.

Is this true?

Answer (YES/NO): YES